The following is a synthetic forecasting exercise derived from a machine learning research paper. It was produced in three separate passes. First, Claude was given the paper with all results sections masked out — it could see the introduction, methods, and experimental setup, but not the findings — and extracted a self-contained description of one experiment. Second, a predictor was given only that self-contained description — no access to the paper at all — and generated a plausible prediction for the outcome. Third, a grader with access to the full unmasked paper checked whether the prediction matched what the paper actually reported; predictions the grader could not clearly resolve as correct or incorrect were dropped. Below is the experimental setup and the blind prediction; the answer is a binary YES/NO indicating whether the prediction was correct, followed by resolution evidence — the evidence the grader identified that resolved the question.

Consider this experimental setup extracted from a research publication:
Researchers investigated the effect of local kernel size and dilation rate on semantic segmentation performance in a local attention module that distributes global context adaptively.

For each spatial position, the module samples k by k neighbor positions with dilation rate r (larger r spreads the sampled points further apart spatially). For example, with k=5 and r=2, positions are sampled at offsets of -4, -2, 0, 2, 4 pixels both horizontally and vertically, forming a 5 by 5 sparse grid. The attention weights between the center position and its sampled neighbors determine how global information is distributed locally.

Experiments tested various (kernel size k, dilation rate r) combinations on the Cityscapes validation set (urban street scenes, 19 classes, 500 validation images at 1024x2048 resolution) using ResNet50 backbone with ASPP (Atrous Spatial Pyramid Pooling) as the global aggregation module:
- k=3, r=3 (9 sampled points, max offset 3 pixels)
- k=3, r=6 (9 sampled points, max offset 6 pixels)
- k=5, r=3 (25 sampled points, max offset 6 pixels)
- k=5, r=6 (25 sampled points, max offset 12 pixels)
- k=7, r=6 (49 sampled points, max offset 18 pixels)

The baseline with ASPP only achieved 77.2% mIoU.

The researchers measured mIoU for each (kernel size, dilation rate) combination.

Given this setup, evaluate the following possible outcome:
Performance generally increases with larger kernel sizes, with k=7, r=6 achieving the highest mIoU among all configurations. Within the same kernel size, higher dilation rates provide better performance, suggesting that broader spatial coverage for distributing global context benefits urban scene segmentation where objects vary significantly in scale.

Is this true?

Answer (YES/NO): NO